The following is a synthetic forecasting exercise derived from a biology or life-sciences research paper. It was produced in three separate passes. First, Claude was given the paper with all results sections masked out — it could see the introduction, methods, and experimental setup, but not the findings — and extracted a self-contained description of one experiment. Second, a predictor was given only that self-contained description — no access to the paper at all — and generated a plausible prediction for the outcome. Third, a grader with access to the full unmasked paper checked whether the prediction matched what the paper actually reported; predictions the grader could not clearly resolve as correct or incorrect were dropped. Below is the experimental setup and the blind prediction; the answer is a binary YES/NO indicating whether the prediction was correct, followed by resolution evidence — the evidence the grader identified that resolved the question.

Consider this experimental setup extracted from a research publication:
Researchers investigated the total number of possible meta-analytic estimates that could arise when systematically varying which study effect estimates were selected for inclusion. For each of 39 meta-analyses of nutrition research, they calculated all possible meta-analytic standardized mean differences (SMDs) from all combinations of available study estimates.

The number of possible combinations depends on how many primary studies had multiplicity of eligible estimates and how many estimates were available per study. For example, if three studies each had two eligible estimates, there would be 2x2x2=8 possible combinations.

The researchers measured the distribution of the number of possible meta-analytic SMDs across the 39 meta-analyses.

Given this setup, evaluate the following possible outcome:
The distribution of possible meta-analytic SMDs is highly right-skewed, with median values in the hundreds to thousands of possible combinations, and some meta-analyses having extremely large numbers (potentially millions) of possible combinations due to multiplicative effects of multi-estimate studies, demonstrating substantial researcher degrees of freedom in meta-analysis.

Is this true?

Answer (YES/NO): YES